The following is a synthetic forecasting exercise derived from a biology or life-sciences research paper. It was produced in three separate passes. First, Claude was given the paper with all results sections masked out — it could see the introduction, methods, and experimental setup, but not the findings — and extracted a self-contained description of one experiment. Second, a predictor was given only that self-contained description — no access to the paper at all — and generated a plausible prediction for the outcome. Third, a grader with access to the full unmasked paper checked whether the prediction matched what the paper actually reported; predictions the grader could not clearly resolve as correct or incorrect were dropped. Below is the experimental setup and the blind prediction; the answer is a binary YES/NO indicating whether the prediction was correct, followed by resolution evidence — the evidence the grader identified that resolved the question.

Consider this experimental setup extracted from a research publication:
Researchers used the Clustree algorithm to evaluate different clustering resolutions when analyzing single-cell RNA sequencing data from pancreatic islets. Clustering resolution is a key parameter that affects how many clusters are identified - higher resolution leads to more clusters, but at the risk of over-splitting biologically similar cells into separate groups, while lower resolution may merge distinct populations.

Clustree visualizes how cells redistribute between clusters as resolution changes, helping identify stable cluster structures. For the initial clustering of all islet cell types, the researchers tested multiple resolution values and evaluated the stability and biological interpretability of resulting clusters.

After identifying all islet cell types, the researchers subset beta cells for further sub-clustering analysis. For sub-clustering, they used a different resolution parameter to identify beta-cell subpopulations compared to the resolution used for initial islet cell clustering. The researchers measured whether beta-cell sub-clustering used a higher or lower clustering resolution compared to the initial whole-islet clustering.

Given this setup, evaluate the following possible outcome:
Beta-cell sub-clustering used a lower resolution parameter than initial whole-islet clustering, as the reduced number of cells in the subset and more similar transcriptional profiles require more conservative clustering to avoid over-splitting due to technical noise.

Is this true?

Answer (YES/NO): YES